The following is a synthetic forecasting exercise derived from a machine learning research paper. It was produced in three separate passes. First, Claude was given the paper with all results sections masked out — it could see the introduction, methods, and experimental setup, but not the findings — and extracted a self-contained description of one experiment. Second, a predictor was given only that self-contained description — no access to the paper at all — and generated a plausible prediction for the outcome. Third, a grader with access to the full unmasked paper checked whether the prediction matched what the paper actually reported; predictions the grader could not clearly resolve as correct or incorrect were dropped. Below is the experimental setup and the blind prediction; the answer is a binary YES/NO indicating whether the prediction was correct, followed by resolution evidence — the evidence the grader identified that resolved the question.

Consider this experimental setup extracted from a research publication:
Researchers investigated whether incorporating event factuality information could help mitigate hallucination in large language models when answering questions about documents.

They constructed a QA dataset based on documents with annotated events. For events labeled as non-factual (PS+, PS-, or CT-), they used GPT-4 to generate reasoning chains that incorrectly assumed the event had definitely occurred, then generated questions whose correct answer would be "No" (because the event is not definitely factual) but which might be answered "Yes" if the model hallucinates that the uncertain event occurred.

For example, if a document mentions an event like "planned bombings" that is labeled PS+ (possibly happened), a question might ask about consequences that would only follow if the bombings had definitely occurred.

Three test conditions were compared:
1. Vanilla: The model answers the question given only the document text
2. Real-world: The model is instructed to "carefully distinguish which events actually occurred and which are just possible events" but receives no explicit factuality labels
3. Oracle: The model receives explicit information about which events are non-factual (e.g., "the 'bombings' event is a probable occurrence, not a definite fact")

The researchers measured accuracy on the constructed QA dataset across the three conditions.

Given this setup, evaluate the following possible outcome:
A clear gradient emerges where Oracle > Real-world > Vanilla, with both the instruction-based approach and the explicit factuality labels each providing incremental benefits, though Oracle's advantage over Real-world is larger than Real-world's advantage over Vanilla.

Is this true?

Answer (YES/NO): NO